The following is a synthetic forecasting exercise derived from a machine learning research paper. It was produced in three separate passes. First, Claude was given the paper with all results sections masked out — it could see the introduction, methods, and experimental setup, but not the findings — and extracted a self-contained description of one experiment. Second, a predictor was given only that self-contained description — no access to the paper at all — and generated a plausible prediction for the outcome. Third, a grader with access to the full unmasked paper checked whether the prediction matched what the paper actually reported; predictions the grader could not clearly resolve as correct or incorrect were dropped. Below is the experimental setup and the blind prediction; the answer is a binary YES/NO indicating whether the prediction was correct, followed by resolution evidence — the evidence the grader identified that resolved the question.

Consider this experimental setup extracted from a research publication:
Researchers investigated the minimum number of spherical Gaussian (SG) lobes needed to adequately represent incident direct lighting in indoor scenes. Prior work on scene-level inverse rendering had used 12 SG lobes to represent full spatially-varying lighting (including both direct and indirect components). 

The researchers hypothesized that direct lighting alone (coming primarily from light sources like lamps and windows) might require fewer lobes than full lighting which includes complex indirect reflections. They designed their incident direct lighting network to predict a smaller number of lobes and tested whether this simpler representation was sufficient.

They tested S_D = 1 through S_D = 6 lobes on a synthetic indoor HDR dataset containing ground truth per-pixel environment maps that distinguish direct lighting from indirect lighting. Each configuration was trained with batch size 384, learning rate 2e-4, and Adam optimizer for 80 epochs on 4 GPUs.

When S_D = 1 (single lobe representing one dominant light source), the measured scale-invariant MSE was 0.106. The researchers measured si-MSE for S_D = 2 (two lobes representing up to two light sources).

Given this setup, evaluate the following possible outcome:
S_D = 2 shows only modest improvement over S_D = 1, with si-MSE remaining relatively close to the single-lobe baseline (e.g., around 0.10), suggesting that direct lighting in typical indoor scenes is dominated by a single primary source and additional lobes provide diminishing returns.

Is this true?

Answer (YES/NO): YES